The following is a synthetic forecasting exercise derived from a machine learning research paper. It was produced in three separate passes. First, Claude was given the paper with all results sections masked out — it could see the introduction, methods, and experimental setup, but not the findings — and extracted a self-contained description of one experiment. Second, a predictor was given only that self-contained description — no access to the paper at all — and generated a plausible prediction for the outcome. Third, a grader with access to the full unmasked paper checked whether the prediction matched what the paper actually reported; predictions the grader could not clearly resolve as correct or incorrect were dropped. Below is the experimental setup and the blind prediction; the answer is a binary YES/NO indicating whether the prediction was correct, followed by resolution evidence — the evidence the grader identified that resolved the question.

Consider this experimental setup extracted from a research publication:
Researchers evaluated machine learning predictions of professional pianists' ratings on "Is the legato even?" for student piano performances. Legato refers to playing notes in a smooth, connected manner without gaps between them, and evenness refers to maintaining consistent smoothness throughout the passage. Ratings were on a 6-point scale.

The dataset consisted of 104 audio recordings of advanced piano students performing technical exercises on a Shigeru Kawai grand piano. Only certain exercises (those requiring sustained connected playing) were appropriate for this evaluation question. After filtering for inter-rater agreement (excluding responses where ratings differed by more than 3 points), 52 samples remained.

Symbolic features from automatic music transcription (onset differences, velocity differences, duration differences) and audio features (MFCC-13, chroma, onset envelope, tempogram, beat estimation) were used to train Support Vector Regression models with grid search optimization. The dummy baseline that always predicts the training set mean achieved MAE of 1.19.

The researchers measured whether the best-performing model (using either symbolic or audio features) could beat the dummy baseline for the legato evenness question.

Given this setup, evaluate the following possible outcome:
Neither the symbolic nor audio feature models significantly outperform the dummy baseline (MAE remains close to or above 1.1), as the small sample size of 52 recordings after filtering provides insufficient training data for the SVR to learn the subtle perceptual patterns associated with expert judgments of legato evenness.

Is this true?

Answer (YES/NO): YES